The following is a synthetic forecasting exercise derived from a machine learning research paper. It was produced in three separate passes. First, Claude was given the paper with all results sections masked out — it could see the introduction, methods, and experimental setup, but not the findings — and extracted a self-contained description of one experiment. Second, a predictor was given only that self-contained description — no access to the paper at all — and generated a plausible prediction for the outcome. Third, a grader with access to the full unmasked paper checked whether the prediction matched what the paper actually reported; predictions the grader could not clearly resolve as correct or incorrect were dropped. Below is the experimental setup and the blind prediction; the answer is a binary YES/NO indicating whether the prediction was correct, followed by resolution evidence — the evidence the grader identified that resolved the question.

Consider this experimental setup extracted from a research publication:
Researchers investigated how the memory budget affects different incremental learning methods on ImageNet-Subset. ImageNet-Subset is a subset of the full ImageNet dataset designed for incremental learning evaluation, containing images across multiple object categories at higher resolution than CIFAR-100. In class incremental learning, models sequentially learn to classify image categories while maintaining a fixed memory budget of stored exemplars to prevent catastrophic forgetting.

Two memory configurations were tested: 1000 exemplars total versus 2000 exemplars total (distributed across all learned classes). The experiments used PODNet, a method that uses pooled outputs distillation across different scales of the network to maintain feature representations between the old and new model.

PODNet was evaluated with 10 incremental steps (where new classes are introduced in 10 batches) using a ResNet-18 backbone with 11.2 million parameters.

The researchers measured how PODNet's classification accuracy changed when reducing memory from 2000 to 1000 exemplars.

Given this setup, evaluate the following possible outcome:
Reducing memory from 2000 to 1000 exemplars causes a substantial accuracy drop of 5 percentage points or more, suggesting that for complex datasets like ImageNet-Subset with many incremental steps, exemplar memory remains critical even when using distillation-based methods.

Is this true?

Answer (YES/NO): NO